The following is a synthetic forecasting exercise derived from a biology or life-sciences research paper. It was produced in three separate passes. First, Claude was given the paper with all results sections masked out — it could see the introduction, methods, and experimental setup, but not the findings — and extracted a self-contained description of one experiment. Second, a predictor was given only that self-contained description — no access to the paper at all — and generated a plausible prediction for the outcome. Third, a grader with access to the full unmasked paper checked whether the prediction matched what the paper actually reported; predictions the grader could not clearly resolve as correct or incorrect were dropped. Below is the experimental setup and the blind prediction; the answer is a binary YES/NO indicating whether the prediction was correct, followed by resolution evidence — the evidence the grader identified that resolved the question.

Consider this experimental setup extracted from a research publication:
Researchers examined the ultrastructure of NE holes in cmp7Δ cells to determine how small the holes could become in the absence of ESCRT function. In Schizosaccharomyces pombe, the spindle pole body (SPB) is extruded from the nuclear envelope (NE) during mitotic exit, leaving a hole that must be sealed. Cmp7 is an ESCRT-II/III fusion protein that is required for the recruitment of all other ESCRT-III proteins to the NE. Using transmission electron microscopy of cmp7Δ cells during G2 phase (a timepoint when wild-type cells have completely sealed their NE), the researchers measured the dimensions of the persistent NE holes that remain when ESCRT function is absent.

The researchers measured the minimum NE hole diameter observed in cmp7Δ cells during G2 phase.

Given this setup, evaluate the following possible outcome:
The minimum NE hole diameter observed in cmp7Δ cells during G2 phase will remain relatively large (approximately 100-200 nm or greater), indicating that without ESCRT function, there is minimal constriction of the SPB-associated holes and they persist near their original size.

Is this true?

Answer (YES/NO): NO